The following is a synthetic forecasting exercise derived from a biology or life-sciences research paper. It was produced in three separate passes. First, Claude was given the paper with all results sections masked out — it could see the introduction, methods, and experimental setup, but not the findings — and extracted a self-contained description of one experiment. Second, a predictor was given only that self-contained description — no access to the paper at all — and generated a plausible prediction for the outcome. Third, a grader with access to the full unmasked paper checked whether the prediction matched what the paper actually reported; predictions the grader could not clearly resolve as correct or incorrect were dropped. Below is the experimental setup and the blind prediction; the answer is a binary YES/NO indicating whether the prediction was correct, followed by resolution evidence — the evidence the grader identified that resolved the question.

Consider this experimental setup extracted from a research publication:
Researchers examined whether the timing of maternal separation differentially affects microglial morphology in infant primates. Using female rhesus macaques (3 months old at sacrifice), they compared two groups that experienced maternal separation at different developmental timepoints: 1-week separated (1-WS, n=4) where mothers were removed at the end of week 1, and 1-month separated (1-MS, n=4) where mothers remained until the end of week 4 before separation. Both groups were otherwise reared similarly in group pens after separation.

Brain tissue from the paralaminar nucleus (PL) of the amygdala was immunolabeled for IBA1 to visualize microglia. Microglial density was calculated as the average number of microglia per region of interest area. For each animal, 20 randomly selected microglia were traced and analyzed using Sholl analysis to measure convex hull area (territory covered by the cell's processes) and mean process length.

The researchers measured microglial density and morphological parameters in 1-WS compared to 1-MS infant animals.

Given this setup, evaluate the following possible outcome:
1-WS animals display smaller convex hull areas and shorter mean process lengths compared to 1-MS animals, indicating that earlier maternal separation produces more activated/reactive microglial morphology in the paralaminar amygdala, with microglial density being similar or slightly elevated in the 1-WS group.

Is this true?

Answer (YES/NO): NO